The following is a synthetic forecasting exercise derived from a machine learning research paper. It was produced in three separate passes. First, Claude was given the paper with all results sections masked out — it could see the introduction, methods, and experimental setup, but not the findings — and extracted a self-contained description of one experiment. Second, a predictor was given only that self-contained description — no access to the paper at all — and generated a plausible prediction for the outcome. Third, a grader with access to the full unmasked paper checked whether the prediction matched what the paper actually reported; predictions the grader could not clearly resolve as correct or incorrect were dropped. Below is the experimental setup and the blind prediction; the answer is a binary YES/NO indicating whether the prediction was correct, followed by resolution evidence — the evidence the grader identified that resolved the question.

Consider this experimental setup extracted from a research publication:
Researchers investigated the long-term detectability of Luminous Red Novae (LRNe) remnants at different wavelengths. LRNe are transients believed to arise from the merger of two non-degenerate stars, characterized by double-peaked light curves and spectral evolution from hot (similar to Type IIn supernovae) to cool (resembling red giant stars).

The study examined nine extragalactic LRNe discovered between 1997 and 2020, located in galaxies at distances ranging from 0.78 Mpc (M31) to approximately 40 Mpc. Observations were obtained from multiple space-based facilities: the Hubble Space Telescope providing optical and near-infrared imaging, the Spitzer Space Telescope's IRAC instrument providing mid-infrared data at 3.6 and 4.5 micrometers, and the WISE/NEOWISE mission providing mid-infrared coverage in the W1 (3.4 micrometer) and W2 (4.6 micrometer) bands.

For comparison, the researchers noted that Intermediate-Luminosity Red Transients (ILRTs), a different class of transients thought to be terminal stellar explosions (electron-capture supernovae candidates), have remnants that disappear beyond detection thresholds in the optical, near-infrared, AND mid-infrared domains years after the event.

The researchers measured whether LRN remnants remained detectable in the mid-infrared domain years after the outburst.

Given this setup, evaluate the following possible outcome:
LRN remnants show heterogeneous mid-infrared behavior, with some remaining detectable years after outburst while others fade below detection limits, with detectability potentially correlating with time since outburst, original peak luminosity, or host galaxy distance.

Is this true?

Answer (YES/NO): NO